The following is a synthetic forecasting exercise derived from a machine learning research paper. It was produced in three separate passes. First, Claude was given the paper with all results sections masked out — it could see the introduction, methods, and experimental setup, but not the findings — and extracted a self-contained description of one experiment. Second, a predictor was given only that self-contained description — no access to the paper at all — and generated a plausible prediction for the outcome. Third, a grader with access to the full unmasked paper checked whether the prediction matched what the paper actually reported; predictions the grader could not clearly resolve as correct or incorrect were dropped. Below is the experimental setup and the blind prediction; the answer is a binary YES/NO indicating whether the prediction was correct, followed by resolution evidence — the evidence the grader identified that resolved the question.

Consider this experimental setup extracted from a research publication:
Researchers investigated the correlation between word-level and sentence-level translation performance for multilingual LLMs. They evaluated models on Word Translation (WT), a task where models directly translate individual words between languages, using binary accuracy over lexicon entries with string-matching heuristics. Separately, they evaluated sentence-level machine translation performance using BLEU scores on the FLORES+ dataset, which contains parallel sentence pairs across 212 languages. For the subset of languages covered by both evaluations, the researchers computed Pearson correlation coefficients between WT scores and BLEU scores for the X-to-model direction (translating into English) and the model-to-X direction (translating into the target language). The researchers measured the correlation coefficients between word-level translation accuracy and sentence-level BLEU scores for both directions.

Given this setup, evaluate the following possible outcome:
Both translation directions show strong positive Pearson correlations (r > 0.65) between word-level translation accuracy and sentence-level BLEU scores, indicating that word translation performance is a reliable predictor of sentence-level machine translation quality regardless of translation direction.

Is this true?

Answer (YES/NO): YES